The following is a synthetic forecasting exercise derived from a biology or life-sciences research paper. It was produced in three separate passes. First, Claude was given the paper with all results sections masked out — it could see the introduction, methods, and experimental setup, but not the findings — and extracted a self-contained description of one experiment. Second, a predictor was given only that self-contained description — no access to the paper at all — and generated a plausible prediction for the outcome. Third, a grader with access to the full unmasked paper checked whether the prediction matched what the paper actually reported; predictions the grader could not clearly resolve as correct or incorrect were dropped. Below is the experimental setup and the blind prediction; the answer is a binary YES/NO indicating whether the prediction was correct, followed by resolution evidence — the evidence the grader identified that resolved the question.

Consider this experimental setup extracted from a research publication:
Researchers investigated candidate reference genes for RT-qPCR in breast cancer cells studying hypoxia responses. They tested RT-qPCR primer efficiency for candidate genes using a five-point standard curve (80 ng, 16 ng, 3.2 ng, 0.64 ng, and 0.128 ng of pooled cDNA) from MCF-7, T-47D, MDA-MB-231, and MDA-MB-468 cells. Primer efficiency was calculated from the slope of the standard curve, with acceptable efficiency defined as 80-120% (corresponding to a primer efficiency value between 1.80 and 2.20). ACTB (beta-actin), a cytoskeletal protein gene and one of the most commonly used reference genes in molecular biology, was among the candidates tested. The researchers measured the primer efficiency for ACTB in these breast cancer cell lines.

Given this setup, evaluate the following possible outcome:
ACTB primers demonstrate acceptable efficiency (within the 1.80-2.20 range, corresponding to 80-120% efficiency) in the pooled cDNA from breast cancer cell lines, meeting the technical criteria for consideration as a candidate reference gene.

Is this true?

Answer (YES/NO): NO